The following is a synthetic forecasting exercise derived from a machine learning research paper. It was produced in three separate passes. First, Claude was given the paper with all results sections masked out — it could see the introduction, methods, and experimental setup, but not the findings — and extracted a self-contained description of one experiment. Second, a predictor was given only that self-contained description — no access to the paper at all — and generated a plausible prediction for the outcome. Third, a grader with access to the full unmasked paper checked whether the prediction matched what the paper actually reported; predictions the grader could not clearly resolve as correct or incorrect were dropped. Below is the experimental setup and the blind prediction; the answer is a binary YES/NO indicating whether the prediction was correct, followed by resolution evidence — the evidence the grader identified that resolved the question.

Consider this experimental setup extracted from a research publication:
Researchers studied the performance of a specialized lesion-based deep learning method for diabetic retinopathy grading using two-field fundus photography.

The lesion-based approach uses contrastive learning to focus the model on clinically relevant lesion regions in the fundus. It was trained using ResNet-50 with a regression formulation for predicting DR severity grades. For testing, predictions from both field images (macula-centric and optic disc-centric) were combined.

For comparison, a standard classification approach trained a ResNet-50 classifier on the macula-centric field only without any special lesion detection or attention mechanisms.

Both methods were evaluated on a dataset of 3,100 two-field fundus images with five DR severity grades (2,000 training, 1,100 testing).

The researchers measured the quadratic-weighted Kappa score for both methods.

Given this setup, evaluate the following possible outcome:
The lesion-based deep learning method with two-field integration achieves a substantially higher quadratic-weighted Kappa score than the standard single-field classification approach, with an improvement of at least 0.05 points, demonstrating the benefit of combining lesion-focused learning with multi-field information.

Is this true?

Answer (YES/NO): NO